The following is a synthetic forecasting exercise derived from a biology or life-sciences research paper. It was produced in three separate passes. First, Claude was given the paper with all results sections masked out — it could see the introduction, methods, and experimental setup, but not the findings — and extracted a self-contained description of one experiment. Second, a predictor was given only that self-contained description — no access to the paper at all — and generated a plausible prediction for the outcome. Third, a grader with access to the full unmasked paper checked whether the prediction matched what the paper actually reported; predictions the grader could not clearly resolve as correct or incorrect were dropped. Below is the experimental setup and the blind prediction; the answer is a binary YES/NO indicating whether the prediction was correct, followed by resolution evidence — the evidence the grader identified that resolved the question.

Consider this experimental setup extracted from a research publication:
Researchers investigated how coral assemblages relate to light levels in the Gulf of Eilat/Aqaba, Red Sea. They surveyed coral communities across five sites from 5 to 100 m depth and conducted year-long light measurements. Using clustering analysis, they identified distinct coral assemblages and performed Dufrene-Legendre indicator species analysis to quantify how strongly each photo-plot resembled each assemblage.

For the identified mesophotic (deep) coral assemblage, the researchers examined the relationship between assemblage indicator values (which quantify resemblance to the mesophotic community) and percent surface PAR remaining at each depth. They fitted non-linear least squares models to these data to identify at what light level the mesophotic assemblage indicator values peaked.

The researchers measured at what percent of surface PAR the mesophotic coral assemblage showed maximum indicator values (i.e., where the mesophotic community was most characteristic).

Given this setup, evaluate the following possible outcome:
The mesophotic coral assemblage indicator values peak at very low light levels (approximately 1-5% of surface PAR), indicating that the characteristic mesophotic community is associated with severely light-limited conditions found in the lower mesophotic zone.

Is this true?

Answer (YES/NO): NO